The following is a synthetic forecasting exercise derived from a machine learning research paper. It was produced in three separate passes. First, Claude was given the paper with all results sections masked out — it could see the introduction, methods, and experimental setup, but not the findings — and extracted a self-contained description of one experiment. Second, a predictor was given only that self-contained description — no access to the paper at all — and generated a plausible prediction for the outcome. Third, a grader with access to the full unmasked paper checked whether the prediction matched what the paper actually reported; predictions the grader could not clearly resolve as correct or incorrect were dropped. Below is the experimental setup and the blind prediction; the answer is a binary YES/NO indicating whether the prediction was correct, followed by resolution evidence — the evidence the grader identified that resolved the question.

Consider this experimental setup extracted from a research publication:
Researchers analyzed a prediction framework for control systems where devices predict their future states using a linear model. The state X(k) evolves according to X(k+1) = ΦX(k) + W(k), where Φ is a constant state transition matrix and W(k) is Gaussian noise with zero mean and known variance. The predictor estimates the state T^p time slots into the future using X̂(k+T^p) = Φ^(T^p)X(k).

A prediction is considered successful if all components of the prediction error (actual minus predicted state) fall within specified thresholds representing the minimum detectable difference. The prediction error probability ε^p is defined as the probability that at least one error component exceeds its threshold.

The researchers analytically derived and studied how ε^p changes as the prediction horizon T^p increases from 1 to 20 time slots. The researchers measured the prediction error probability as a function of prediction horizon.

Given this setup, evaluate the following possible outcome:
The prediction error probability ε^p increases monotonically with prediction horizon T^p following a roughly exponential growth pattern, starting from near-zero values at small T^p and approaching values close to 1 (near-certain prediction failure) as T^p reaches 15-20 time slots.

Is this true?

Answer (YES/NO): NO